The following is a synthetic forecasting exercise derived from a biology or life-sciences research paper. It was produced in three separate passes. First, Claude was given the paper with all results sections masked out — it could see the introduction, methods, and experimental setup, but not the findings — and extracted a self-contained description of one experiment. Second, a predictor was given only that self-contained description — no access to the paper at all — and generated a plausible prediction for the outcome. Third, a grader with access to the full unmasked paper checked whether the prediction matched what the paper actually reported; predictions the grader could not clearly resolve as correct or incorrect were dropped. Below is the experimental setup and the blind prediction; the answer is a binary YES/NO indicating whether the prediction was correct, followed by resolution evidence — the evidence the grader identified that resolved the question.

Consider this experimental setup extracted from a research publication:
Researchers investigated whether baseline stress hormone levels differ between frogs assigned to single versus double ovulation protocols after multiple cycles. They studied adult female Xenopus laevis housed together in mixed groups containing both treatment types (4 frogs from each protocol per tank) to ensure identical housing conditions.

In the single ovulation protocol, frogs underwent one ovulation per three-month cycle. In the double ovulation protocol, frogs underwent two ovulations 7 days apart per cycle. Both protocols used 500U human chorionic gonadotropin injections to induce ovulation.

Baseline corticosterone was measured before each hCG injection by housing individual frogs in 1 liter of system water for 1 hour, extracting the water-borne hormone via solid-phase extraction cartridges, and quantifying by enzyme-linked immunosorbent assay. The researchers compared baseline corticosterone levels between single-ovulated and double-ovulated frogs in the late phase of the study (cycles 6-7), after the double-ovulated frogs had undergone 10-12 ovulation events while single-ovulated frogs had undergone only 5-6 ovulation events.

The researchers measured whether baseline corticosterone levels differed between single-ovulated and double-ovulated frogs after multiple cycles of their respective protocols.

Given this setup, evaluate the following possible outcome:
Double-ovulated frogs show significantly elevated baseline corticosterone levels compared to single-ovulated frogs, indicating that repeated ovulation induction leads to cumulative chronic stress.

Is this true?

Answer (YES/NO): NO